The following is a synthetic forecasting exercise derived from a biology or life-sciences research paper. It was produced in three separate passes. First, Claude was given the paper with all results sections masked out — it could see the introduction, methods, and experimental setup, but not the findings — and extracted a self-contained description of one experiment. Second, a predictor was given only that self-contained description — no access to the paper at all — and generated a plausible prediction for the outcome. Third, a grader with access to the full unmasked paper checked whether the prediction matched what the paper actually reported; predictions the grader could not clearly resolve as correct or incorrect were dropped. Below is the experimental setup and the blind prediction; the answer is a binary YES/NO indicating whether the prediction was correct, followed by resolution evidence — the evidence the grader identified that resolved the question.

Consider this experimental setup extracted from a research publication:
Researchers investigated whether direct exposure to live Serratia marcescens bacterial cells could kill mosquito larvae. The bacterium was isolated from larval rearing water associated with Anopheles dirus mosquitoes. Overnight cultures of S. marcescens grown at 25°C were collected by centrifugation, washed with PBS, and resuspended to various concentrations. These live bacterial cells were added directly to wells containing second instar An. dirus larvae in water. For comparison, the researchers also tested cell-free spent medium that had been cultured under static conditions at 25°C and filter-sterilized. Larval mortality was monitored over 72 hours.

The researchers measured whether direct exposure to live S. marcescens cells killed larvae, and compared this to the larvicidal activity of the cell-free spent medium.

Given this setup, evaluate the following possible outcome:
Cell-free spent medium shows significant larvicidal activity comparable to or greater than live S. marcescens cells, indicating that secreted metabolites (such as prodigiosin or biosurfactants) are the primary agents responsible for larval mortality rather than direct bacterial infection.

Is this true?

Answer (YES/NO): NO